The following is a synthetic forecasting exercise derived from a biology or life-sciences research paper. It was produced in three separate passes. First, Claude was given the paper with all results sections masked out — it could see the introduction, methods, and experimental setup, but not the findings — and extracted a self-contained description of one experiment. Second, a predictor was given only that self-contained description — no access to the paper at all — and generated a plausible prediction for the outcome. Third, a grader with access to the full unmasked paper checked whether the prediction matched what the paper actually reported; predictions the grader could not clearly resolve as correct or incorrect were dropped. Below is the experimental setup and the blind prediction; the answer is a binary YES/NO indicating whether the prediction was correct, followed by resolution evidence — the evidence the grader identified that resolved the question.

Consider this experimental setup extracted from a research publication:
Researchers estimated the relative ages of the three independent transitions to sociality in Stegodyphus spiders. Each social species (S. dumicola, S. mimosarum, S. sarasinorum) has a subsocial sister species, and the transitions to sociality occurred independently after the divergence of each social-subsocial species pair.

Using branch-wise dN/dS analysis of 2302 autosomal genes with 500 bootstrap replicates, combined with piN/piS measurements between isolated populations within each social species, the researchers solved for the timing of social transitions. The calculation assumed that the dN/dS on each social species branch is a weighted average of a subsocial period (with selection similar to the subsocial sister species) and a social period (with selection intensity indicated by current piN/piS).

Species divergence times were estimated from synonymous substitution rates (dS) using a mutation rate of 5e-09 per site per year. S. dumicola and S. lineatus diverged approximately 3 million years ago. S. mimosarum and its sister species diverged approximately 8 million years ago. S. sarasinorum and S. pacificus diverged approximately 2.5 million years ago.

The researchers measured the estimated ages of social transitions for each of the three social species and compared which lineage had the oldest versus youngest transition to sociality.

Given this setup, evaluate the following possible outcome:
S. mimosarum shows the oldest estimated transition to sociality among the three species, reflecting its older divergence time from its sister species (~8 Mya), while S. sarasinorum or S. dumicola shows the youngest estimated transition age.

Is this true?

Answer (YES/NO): NO